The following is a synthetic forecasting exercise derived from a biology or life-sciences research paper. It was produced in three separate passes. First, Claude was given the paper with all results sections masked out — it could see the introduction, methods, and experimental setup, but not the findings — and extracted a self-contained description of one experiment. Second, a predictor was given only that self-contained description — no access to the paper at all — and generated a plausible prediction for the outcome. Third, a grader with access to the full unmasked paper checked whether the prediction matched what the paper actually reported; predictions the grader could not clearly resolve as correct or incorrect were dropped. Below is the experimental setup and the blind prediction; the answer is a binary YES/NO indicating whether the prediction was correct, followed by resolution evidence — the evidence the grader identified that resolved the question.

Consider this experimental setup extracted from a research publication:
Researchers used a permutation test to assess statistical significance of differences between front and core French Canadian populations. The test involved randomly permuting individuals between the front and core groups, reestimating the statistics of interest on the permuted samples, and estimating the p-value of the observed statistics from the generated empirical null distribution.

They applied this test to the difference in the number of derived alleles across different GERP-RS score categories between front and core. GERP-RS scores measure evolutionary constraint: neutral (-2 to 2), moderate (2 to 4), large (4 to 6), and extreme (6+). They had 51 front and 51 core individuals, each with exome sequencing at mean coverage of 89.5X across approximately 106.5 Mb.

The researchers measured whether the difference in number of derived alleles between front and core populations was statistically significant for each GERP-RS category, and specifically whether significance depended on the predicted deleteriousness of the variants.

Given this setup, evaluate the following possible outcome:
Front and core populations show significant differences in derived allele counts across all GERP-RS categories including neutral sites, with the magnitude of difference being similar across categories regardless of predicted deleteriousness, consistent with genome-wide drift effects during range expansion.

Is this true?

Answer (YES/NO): NO